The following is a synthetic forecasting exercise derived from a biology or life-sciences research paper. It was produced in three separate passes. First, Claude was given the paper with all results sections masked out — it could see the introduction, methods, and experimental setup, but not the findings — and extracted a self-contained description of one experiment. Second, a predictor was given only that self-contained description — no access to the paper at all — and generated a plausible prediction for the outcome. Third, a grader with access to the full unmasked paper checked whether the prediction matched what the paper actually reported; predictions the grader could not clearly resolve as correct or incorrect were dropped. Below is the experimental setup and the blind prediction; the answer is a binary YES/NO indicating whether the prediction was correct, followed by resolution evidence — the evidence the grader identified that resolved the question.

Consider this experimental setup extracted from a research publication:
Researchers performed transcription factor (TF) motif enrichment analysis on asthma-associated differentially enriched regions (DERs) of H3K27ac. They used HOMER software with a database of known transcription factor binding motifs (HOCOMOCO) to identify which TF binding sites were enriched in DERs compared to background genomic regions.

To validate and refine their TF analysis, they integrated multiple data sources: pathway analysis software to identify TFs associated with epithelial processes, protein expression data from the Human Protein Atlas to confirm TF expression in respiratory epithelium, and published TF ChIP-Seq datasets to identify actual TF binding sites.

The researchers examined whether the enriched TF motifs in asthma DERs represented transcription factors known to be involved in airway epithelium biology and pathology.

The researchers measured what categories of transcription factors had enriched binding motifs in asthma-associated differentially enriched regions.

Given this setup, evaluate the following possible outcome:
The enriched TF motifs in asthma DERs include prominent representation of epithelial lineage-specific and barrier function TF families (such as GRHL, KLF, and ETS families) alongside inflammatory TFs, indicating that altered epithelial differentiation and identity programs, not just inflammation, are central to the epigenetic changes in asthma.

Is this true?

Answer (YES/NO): YES